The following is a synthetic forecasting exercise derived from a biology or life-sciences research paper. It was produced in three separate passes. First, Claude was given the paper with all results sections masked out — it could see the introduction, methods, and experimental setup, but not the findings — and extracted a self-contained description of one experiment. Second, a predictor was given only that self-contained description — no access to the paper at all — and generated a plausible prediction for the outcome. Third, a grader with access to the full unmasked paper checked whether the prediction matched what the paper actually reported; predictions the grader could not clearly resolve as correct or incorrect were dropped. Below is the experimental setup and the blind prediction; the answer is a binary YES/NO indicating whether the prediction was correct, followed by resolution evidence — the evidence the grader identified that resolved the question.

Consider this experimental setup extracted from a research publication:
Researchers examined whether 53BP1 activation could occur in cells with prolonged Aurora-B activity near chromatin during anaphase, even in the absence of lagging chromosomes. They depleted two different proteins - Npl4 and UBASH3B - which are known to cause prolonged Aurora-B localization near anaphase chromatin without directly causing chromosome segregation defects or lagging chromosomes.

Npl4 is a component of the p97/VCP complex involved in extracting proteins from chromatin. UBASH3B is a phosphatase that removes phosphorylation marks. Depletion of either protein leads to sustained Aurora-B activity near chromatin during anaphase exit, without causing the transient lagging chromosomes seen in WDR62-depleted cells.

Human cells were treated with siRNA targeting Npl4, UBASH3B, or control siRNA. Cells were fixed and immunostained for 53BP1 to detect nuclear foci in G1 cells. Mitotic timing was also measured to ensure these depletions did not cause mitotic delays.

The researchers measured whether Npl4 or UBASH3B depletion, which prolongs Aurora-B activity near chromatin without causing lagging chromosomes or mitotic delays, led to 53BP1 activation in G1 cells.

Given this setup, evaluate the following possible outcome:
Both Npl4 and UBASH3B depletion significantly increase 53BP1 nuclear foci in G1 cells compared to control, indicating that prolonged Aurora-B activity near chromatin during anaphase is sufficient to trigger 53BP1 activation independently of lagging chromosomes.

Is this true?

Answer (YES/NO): YES